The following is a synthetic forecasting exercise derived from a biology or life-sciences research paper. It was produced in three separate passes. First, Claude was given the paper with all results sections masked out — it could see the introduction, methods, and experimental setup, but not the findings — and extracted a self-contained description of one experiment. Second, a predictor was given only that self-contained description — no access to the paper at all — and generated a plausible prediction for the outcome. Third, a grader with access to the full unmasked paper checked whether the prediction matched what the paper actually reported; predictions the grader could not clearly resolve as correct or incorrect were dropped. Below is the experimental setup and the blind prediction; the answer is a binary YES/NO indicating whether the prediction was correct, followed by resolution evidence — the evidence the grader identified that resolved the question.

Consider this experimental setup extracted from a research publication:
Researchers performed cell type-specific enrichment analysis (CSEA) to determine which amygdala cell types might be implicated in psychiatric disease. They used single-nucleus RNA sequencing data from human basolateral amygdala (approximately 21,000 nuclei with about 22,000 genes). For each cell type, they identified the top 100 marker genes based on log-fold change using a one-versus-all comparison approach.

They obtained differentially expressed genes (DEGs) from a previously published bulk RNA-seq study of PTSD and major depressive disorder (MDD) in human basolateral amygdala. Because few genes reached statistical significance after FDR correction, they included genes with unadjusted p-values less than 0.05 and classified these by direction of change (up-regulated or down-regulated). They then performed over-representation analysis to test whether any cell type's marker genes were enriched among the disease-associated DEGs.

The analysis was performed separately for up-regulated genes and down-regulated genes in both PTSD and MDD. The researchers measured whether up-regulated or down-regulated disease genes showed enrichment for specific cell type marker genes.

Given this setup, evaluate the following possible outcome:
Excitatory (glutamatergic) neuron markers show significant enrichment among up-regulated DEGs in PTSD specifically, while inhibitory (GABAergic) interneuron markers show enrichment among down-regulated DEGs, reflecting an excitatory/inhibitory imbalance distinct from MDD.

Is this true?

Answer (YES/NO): NO